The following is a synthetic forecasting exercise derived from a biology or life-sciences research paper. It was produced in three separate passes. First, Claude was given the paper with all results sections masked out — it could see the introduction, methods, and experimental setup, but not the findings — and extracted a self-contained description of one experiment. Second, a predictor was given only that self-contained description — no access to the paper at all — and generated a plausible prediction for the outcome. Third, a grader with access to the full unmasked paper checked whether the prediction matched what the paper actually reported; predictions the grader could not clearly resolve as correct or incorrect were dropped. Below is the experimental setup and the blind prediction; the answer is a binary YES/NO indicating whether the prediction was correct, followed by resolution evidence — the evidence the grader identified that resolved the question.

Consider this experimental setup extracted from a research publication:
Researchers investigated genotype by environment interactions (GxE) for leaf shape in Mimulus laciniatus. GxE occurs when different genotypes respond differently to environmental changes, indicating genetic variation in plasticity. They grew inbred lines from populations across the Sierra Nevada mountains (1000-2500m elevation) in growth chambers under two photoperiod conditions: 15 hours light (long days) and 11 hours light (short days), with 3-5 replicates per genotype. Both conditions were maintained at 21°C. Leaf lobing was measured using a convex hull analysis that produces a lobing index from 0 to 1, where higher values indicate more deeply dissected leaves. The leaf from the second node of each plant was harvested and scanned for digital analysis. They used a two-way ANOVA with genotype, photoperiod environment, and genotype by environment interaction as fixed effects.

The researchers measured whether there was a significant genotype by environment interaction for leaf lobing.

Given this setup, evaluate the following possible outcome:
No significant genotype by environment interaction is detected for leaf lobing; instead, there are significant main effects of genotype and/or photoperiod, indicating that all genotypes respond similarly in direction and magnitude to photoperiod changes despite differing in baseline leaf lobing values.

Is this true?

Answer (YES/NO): NO